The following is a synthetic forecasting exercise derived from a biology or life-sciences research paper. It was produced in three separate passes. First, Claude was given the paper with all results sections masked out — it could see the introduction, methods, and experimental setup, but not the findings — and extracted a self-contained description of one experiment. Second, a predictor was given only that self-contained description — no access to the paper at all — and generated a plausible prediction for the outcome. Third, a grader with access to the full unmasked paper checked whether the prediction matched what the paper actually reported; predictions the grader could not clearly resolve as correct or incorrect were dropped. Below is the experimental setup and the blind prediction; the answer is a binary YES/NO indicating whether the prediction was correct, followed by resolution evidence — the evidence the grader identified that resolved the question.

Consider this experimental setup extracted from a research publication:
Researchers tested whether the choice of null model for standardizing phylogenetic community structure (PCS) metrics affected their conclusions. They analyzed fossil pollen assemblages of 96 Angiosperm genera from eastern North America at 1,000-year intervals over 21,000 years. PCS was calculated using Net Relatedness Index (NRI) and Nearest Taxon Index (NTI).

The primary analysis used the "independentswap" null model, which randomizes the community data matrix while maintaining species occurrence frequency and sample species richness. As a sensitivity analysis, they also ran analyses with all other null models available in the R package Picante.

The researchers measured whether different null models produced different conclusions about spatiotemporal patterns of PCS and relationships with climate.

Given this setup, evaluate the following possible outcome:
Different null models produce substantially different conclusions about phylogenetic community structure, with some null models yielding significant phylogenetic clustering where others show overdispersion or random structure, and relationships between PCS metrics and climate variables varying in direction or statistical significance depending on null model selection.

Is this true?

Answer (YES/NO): NO